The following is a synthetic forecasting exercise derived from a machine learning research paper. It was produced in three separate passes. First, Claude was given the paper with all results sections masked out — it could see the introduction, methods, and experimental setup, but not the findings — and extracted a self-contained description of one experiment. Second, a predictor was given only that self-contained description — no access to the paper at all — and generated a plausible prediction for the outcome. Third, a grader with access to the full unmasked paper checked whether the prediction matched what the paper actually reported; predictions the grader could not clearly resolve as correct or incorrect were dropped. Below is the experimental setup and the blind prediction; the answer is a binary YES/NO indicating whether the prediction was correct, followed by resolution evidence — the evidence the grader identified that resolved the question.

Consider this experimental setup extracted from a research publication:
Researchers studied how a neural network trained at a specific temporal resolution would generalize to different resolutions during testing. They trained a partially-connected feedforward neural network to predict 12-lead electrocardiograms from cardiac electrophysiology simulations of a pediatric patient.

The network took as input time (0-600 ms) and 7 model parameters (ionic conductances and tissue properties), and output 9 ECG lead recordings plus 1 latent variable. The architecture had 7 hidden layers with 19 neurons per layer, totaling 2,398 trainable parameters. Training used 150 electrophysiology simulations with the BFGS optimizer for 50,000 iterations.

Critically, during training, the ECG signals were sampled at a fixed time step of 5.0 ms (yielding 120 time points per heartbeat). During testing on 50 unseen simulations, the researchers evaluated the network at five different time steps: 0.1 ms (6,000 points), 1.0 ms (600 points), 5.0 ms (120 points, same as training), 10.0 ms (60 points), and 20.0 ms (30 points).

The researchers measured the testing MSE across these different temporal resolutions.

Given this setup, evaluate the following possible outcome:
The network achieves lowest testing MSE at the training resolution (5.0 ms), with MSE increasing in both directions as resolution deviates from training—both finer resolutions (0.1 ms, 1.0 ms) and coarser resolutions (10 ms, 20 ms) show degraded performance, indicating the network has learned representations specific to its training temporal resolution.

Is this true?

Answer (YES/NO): NO